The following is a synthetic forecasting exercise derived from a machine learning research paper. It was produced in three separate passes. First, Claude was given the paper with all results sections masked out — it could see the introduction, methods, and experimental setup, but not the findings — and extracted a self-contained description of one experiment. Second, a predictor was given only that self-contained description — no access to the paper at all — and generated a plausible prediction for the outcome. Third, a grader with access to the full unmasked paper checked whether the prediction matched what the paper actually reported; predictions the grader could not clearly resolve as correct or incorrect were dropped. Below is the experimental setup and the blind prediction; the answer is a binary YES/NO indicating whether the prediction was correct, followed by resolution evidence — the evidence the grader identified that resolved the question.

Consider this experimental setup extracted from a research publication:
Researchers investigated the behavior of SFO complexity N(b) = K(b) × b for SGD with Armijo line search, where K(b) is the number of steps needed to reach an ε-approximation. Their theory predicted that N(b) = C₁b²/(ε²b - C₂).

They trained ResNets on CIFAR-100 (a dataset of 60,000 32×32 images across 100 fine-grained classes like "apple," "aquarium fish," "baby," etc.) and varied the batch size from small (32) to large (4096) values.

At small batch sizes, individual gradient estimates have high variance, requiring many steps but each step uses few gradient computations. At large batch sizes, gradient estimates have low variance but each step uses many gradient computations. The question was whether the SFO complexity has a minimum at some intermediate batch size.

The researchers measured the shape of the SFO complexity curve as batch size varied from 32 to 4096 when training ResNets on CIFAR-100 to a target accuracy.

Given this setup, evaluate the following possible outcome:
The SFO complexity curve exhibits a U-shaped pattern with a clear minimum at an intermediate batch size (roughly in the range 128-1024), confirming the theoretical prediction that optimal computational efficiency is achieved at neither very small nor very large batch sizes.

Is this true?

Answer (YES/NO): NO